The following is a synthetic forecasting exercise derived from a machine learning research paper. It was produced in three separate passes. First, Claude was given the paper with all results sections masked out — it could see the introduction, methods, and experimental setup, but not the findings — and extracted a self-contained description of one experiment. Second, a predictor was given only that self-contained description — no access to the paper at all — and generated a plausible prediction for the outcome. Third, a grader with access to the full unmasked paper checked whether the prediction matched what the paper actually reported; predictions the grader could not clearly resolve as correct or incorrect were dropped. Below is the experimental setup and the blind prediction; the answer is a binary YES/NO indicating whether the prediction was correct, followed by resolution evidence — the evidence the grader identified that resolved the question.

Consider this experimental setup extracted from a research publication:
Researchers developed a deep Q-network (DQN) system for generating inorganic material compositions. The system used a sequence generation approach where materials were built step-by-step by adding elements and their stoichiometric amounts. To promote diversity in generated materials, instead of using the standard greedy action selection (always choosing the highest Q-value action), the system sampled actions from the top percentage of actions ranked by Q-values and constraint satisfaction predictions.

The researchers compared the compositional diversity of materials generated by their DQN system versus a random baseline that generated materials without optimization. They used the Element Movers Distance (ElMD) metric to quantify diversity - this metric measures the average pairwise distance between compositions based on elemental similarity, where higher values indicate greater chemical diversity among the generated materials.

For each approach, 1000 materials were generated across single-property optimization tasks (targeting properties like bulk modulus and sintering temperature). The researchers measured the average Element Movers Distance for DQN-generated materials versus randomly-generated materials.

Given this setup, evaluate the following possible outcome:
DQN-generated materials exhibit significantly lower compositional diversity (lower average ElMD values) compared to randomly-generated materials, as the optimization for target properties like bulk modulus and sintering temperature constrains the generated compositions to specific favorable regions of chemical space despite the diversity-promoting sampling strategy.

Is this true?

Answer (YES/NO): YES